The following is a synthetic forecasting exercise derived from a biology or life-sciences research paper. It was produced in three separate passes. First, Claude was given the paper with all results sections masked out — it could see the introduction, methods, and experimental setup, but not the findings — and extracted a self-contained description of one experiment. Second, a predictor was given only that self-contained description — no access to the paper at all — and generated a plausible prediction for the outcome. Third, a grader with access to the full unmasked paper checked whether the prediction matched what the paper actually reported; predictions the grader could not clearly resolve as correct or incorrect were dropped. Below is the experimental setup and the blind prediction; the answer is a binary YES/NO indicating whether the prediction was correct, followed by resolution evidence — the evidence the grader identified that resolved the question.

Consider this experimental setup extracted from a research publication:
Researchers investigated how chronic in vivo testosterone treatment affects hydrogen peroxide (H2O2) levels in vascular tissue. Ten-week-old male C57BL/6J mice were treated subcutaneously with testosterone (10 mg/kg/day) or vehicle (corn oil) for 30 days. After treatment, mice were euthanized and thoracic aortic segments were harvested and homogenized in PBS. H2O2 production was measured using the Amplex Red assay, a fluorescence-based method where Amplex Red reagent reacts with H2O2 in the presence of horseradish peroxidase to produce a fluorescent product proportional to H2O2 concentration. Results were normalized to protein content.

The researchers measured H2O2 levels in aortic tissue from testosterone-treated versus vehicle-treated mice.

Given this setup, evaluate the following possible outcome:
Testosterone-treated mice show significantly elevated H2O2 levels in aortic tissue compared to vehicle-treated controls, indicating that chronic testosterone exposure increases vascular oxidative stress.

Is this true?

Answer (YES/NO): NO